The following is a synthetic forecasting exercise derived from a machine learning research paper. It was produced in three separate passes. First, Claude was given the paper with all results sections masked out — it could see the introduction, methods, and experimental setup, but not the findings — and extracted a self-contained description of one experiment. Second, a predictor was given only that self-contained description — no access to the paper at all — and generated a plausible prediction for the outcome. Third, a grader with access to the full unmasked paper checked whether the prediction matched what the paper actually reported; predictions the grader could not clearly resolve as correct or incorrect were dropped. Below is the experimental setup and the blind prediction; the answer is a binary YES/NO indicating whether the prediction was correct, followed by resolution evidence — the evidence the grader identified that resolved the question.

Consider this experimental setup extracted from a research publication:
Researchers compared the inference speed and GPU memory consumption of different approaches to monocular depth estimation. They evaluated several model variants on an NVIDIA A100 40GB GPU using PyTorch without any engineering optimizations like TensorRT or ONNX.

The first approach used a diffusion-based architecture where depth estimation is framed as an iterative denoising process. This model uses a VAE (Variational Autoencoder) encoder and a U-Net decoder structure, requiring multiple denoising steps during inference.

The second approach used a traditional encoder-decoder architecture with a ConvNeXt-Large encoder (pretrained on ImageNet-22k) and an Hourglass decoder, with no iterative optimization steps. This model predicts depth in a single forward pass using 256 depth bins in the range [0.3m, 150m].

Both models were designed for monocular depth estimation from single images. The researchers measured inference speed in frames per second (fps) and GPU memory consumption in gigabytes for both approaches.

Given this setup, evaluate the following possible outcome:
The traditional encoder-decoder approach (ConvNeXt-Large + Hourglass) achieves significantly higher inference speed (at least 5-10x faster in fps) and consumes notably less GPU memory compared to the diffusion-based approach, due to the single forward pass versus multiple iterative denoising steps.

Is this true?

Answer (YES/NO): YES